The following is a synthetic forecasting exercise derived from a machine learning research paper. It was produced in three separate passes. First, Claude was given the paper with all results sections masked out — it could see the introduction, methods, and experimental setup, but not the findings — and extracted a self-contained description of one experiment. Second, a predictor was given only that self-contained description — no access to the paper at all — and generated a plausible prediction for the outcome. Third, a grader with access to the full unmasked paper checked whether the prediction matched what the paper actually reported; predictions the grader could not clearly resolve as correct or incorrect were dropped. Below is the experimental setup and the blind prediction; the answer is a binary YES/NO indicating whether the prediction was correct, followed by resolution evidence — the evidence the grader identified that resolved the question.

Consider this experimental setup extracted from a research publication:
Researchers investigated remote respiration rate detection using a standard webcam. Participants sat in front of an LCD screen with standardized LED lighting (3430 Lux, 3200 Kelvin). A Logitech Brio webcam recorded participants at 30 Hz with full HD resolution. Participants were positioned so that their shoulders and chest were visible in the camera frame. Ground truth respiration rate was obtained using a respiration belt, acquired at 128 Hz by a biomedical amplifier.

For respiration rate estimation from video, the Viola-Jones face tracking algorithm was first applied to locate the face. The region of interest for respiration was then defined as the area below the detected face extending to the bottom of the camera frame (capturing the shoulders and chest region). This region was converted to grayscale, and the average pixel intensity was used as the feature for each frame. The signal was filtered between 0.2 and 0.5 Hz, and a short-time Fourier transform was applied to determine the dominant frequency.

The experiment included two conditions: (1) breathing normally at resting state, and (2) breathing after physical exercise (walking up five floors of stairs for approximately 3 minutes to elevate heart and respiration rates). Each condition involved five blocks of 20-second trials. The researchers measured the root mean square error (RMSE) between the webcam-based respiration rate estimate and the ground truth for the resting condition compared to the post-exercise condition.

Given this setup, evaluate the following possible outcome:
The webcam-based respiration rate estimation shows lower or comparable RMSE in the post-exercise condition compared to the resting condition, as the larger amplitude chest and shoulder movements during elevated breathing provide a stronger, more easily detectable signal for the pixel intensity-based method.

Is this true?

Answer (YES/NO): YES